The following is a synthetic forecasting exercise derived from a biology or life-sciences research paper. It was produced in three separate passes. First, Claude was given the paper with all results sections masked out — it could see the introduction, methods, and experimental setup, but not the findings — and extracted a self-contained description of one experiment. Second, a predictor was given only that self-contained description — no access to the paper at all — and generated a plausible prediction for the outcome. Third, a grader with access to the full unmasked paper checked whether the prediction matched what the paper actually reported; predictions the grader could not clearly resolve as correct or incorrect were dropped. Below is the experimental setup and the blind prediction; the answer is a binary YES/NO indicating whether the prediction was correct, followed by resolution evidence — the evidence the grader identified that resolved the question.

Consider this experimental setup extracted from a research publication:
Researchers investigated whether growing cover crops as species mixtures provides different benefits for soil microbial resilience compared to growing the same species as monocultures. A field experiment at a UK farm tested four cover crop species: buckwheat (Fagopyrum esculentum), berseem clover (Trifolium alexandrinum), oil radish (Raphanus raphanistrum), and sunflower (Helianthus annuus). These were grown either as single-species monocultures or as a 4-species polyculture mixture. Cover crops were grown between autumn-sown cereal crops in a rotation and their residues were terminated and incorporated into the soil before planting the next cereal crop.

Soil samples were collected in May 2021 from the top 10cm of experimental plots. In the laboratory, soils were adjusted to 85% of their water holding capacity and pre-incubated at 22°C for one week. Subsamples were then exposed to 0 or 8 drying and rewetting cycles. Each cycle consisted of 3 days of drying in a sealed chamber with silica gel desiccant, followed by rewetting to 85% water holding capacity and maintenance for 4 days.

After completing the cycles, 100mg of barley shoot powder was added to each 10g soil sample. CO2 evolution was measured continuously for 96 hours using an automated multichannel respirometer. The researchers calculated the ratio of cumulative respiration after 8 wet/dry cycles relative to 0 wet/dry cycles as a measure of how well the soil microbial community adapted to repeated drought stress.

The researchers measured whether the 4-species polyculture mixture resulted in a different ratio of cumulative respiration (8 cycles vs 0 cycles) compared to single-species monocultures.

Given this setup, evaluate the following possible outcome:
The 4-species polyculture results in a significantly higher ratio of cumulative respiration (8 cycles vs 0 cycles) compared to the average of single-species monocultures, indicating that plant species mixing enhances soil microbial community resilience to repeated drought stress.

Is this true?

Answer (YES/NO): NO